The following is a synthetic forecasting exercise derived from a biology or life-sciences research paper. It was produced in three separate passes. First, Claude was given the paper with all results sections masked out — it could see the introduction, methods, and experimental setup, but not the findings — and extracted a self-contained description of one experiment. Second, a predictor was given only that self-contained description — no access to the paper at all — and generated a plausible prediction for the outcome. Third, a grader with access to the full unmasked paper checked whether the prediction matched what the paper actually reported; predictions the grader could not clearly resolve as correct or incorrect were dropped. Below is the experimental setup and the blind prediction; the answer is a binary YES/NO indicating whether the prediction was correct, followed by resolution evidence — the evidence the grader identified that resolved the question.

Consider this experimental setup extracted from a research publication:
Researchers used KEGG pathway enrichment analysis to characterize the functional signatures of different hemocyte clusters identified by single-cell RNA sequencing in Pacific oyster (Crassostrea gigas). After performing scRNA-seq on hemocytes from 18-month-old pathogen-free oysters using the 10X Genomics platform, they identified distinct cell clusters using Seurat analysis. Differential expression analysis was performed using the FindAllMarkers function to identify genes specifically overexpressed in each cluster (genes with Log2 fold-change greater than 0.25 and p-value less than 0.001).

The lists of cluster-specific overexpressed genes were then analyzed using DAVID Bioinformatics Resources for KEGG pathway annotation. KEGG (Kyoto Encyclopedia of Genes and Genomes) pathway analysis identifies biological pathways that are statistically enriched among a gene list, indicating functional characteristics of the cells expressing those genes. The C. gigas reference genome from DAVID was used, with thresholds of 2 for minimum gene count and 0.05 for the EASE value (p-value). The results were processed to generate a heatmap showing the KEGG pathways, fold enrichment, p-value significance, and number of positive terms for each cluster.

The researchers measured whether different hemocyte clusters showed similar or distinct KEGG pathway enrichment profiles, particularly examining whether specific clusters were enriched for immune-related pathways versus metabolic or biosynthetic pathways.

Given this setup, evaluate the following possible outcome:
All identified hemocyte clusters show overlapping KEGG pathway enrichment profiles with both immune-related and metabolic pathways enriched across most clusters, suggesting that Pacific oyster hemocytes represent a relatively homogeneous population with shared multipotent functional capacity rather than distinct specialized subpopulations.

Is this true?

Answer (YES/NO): NO